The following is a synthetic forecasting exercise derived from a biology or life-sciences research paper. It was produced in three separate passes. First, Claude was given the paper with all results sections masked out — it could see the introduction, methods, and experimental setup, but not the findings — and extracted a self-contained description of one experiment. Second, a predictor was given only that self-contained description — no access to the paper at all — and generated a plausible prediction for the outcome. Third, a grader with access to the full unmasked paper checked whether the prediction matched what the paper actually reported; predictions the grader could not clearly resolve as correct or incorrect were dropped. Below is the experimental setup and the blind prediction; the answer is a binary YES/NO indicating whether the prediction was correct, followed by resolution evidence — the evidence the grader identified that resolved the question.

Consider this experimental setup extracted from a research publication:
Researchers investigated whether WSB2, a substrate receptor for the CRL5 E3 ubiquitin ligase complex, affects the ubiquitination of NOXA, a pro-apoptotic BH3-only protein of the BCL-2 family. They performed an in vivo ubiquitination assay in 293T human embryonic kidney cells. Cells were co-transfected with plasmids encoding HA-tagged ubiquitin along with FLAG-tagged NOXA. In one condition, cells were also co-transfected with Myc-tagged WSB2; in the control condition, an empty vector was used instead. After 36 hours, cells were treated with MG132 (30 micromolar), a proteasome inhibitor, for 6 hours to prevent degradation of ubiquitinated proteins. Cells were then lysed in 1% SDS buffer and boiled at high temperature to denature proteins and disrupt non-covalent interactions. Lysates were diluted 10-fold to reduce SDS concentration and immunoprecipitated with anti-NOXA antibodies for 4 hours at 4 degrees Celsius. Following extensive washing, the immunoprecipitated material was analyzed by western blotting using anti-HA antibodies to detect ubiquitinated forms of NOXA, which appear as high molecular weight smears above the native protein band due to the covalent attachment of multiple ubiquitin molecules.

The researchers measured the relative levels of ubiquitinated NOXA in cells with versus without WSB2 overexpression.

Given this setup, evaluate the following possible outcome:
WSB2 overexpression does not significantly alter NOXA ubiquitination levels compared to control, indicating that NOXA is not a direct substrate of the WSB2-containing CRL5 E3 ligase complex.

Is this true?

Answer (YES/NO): NO